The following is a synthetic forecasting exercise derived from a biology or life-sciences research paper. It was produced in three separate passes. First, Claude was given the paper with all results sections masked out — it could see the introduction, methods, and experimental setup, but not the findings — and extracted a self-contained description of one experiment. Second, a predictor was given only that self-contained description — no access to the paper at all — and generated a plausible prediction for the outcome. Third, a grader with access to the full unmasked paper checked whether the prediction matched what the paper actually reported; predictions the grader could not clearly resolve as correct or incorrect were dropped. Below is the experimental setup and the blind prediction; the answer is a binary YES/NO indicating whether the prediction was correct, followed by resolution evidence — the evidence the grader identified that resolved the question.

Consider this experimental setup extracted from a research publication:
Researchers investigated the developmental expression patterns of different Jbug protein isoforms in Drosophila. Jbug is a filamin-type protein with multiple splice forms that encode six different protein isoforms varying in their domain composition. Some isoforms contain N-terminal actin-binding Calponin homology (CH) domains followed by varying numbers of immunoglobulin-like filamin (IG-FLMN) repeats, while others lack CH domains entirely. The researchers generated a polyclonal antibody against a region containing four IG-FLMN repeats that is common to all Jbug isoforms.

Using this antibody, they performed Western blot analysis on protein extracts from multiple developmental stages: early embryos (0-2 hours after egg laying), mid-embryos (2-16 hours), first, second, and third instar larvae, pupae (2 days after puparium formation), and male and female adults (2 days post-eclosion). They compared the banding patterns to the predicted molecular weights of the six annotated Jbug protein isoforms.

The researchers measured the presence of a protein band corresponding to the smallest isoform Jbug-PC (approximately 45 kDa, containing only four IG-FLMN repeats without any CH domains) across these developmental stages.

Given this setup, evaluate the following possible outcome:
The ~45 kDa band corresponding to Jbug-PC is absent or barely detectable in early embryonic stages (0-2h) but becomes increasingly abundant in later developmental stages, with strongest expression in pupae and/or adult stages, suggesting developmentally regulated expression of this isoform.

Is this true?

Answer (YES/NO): NO